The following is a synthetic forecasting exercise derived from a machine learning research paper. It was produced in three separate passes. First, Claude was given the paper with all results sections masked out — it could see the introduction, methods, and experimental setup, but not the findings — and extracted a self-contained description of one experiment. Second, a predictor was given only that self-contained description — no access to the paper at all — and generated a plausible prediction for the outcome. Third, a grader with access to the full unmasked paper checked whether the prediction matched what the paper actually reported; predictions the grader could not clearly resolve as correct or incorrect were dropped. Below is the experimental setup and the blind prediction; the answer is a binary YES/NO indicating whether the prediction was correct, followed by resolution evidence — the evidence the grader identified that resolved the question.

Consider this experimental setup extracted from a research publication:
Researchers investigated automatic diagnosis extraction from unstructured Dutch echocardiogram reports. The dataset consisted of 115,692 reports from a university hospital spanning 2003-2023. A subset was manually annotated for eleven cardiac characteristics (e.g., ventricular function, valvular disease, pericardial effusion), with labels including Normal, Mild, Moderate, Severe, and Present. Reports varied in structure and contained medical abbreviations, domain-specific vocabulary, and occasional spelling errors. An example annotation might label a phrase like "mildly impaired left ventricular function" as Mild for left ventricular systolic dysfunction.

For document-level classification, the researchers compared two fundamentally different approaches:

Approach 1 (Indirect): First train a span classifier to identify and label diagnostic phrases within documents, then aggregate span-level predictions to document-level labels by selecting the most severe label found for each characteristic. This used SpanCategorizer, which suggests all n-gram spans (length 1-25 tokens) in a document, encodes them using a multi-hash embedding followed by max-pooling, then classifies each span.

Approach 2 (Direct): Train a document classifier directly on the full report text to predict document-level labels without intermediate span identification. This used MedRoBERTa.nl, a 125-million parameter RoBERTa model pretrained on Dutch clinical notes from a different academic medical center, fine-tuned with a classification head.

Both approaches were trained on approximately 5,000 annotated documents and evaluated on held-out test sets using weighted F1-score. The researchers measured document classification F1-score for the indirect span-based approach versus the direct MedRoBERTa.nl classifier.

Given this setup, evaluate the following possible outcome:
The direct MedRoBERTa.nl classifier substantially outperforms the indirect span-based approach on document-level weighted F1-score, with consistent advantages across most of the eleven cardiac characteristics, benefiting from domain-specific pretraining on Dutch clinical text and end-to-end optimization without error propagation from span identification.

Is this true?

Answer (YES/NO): YES